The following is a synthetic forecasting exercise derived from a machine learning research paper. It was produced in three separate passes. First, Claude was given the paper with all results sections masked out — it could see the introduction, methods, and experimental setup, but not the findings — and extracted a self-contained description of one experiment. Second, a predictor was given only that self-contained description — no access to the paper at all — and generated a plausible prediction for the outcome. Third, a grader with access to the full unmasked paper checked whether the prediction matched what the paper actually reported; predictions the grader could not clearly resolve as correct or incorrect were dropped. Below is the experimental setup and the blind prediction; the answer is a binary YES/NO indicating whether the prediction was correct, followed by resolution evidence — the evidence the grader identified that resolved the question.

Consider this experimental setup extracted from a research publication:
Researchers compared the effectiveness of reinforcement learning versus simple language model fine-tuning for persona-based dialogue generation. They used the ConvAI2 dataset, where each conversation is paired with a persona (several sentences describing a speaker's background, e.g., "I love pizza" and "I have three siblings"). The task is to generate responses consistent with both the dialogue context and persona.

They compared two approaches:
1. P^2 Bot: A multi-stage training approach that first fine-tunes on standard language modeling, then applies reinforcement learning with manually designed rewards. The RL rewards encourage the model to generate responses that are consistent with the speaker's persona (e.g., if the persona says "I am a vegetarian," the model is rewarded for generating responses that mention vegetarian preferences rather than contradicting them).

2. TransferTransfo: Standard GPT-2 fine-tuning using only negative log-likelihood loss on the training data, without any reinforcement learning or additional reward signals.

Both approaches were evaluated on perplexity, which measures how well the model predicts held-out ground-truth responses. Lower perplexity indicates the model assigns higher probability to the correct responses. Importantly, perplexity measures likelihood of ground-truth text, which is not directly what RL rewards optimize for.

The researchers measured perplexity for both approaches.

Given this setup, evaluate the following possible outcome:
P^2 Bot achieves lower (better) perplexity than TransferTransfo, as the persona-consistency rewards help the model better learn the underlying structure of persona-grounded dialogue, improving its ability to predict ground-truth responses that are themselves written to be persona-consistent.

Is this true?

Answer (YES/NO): YES